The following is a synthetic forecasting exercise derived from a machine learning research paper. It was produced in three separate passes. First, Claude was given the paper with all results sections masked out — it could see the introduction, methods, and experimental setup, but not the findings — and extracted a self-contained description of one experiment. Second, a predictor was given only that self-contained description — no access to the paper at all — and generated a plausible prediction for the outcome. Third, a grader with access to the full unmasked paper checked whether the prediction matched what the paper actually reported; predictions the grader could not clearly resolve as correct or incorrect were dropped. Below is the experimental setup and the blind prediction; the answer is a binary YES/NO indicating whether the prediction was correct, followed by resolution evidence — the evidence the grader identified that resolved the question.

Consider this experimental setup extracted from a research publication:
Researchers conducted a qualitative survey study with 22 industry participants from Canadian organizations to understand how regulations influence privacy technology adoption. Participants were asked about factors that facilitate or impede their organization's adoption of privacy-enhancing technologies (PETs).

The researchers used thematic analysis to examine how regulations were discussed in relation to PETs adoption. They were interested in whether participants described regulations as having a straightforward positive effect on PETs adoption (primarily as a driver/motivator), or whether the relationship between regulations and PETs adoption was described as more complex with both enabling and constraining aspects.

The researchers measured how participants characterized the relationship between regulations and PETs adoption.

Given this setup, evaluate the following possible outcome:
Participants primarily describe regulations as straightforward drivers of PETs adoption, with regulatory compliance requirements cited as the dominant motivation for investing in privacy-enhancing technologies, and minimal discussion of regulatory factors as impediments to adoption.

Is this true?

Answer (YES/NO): NO